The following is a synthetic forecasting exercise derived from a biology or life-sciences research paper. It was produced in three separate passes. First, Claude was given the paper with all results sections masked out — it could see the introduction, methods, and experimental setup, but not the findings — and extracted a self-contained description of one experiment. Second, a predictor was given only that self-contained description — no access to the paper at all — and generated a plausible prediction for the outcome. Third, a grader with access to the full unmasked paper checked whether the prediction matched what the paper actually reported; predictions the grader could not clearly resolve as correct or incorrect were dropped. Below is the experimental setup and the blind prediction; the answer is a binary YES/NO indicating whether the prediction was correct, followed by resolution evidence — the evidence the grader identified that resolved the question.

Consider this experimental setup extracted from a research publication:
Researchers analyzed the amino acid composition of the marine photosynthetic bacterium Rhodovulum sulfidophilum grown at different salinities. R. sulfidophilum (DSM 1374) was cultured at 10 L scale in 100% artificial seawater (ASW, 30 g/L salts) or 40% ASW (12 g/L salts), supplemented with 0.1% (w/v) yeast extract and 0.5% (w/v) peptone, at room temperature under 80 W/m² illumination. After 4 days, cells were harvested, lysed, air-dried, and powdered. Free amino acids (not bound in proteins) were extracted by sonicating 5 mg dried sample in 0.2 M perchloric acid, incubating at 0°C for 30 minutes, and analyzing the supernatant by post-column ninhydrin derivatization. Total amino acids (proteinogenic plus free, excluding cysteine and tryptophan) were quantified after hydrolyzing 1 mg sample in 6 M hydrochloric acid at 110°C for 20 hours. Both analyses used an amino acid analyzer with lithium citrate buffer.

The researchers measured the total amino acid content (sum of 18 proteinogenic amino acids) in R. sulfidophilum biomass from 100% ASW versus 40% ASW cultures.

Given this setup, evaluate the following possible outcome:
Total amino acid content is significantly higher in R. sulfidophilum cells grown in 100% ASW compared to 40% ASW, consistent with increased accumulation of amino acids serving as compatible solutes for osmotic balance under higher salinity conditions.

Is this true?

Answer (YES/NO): NO